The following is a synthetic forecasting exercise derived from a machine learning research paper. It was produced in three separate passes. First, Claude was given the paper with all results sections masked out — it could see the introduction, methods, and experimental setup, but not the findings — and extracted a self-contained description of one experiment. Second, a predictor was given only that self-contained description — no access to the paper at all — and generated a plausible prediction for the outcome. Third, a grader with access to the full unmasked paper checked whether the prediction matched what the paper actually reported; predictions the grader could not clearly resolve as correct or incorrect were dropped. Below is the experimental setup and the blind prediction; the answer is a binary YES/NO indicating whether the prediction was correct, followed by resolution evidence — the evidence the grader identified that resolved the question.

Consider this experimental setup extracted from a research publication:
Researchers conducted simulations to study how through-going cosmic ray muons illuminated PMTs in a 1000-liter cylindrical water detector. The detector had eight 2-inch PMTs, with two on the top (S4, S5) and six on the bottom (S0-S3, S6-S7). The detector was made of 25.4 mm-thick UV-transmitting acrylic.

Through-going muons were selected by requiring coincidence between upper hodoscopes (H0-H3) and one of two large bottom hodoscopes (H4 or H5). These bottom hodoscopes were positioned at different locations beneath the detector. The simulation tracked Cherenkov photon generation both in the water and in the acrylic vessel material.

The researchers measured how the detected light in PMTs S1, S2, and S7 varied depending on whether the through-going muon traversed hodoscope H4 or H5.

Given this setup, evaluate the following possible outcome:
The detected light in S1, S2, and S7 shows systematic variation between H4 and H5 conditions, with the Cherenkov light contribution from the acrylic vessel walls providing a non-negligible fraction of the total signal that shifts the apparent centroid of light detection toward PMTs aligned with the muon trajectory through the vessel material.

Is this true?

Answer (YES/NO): YES